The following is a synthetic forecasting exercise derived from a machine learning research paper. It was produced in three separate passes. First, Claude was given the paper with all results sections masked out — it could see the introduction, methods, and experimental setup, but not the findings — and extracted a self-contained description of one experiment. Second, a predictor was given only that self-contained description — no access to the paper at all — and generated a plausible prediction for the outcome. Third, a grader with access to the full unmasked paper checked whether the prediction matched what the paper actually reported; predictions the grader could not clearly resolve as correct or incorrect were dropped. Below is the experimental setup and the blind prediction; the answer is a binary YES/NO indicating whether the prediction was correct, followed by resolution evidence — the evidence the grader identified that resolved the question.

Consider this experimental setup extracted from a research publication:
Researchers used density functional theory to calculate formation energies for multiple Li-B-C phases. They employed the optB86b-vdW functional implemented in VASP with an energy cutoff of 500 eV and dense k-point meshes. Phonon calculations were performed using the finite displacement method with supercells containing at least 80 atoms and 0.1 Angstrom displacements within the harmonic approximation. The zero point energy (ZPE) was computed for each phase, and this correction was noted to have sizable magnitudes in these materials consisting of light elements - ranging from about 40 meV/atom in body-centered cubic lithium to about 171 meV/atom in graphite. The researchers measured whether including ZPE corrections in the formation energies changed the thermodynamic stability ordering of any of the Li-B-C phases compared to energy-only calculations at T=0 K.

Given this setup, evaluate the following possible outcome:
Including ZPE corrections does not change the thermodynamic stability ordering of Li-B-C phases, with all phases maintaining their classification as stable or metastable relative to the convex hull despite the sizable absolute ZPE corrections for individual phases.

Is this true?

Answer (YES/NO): YES